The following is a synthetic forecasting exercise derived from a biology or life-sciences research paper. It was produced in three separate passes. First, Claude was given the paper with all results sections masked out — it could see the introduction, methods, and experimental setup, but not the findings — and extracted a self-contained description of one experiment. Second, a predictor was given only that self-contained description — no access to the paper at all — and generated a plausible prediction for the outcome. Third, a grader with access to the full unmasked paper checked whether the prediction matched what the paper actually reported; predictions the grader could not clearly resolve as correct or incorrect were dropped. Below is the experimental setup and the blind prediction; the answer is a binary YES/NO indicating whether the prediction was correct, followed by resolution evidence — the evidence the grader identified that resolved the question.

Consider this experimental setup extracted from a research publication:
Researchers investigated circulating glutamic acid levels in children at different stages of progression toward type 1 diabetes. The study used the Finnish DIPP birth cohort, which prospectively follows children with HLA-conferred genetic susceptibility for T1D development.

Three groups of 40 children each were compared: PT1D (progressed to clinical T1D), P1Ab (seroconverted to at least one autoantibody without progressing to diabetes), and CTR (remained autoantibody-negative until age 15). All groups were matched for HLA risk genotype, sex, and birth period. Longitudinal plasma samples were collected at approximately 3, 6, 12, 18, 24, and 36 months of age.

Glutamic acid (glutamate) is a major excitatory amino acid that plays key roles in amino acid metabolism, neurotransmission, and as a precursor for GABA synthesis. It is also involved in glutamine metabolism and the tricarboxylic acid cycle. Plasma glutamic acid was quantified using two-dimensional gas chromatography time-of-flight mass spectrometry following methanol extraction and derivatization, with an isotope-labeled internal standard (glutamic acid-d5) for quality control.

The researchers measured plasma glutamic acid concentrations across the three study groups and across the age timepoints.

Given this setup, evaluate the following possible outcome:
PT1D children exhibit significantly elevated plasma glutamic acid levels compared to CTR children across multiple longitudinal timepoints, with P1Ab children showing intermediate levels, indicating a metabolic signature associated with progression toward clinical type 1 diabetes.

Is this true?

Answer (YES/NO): NO